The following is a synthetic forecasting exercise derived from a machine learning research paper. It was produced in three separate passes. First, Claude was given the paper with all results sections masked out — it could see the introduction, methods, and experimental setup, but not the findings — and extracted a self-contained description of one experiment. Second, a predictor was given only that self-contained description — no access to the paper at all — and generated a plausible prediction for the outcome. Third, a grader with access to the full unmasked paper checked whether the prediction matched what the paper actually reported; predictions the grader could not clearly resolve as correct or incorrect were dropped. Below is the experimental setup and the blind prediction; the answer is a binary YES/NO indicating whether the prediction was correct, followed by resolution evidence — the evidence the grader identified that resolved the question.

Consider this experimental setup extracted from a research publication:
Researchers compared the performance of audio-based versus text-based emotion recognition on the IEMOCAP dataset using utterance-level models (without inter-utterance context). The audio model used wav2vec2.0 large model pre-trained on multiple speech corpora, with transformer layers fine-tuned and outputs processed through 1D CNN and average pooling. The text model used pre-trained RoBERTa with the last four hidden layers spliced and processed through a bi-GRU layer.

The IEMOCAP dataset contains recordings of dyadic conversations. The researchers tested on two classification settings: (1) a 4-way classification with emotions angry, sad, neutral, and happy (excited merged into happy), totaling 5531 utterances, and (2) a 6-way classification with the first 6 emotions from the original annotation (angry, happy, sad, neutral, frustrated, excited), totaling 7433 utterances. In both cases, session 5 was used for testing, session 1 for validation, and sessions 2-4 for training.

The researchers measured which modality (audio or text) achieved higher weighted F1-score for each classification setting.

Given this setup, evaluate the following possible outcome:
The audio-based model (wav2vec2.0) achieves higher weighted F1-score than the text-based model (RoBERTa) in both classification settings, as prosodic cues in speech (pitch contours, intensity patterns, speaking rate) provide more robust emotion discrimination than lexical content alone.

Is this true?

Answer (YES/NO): NO